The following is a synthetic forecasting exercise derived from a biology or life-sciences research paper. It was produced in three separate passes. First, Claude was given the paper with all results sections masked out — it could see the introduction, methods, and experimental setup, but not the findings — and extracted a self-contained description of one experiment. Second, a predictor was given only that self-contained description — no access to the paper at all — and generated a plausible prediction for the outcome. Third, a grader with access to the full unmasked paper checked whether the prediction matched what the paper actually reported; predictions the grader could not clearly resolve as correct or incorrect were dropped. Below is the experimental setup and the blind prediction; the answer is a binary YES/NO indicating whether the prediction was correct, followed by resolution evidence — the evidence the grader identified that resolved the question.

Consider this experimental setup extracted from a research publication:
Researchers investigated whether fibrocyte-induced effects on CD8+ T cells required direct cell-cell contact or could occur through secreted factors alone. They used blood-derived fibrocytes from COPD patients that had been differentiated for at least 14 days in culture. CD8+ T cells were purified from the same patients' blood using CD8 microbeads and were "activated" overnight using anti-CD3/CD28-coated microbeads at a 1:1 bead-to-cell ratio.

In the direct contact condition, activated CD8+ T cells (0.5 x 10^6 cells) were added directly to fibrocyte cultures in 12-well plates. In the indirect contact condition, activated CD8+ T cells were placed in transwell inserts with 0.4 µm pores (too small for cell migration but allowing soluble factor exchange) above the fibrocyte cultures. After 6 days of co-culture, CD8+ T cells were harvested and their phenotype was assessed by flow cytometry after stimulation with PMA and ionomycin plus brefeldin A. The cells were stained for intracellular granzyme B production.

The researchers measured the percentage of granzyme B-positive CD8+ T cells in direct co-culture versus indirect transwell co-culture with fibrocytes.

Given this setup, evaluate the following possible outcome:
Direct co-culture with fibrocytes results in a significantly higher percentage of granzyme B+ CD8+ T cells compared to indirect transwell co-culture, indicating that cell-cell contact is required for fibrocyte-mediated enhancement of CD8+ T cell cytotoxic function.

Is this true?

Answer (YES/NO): NO